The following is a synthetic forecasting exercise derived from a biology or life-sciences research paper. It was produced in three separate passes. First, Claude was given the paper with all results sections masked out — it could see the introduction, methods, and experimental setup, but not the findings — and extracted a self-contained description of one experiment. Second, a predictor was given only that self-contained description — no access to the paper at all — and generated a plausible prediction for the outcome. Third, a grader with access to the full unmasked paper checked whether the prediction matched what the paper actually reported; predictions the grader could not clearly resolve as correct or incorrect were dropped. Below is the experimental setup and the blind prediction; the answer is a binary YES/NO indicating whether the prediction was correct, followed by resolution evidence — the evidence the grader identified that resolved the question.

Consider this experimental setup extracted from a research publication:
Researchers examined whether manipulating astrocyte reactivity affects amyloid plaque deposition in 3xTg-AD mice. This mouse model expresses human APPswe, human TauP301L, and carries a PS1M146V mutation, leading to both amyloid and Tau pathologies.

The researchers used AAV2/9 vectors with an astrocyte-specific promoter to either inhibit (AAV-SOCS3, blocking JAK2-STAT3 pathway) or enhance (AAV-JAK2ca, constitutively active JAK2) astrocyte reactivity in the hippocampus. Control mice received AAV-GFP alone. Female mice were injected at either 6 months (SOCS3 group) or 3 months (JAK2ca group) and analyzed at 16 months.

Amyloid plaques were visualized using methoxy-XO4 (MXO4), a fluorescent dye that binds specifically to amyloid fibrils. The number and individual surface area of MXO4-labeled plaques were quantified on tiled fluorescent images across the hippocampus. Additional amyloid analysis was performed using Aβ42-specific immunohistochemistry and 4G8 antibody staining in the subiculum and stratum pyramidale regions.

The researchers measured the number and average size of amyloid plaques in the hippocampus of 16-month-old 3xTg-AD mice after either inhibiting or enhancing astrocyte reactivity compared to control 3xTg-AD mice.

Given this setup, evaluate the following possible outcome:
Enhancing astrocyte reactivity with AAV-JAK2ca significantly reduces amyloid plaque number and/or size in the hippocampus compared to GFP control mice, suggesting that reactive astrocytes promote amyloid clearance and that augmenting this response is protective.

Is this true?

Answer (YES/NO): NO